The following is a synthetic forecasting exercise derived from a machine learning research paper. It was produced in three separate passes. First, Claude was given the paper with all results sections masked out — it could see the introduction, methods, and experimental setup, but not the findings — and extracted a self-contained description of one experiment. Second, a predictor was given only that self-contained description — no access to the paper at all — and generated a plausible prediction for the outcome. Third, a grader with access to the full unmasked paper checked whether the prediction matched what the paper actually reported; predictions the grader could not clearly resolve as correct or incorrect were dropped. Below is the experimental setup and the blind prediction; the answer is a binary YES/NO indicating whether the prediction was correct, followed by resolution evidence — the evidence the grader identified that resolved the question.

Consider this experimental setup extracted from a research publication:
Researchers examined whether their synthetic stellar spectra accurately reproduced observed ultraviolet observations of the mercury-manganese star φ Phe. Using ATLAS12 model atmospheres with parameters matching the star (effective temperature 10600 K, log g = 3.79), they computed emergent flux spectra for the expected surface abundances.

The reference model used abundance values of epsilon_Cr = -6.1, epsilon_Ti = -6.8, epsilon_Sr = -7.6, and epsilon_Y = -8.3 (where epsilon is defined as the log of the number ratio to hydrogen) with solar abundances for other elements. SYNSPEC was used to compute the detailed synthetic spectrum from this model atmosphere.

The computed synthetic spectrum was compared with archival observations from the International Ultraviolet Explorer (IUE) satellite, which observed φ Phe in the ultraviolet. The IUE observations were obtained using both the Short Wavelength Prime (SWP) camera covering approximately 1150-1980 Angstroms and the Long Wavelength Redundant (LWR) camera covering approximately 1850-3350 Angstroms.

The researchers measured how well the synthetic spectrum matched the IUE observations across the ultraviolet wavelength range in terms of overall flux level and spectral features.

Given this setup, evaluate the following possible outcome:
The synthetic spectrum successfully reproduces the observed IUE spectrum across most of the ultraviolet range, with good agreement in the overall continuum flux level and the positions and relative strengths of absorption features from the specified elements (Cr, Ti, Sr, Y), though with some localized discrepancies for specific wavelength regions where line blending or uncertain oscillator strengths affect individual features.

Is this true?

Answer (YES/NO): NO